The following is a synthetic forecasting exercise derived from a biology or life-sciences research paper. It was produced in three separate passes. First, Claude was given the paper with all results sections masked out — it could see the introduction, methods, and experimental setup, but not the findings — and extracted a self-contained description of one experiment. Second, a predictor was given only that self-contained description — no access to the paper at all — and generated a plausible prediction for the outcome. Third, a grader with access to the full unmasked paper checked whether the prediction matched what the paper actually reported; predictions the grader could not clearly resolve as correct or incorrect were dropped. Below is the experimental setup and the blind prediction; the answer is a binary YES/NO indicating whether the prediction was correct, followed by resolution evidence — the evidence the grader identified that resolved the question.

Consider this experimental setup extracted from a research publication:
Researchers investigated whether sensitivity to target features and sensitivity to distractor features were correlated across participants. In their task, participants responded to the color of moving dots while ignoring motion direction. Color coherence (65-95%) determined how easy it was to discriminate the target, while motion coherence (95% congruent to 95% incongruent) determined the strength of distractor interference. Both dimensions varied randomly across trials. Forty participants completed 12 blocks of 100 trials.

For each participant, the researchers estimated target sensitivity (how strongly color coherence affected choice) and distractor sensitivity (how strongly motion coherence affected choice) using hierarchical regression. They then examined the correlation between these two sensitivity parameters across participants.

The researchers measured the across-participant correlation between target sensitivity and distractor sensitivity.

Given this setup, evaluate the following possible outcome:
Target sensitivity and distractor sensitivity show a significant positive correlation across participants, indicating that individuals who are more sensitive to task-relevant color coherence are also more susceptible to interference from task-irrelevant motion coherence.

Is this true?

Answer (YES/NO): NO